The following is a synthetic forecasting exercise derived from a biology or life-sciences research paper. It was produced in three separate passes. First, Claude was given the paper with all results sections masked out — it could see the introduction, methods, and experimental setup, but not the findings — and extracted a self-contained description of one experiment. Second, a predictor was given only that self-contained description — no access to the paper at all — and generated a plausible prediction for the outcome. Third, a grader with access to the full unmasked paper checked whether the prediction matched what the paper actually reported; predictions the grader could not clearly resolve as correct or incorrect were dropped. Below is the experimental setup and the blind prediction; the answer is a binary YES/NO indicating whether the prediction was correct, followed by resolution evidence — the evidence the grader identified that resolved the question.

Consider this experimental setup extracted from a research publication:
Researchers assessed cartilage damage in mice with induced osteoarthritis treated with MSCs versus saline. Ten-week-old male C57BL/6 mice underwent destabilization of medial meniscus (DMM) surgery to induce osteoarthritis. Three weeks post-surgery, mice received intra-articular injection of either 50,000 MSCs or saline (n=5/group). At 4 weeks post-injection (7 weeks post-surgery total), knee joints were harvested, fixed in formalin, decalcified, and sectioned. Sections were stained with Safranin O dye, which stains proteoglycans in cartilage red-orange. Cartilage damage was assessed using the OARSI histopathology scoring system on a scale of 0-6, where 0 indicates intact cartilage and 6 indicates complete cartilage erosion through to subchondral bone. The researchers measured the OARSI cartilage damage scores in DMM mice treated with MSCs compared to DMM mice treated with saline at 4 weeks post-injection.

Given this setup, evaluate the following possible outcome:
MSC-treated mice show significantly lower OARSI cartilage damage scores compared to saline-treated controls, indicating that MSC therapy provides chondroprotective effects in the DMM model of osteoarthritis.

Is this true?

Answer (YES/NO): NO